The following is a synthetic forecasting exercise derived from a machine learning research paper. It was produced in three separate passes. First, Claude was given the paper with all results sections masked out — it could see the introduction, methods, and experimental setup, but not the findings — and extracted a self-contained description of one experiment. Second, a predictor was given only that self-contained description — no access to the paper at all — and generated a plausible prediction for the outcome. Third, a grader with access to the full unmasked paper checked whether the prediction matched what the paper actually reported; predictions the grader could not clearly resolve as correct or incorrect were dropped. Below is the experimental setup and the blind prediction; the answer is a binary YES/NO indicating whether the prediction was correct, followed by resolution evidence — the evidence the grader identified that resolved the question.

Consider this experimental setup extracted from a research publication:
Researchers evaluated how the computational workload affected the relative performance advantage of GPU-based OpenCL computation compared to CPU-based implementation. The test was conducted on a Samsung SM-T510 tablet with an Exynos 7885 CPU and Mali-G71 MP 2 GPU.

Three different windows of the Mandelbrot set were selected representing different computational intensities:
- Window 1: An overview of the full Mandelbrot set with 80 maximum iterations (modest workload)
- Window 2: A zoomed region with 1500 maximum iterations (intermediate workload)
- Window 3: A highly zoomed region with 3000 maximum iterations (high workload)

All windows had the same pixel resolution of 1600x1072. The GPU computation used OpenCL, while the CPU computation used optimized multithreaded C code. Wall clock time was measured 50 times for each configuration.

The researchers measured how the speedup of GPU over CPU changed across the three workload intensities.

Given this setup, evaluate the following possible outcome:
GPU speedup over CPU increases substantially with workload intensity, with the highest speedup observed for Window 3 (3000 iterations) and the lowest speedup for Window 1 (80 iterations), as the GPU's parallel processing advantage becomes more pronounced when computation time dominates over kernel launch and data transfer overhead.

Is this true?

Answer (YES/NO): YES